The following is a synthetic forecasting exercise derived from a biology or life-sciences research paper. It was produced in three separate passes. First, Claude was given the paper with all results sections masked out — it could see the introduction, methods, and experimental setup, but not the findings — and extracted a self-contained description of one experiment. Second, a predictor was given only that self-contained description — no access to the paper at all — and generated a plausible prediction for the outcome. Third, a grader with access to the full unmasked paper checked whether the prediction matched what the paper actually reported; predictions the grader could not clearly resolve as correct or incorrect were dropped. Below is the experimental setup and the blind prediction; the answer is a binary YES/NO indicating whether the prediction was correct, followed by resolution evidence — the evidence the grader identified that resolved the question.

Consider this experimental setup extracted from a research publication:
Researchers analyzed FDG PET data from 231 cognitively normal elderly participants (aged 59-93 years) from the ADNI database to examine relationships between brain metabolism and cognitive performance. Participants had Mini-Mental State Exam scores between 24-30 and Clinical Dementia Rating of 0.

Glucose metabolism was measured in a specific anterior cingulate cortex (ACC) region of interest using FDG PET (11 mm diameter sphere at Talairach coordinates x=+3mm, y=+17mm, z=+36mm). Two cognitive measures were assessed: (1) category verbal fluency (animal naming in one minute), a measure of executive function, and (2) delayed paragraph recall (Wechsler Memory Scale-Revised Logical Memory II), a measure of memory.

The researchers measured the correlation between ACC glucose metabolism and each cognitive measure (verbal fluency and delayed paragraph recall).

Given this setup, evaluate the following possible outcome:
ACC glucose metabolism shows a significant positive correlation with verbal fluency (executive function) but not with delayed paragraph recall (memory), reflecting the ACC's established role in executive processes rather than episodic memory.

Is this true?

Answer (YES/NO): YES